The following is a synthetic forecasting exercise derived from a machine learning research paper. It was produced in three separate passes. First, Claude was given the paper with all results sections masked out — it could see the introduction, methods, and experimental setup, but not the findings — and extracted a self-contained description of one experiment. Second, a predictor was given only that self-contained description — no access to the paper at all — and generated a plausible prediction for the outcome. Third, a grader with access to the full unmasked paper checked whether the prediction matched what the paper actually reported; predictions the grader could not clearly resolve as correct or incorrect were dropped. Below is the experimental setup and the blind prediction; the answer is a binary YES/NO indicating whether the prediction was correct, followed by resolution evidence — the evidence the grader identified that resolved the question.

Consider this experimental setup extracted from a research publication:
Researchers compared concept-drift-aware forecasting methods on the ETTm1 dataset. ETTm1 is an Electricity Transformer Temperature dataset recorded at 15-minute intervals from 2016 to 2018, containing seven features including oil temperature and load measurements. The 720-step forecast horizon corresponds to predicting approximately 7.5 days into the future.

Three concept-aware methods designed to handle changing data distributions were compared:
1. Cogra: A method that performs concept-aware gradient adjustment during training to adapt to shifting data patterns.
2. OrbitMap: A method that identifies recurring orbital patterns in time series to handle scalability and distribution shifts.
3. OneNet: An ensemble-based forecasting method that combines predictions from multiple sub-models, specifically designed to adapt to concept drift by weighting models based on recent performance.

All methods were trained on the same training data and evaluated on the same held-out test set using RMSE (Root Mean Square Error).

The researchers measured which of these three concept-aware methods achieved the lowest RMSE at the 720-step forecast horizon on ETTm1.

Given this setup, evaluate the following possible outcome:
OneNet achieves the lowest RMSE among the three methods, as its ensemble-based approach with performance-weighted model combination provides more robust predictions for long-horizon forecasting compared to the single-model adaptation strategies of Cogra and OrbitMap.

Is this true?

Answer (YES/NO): YES